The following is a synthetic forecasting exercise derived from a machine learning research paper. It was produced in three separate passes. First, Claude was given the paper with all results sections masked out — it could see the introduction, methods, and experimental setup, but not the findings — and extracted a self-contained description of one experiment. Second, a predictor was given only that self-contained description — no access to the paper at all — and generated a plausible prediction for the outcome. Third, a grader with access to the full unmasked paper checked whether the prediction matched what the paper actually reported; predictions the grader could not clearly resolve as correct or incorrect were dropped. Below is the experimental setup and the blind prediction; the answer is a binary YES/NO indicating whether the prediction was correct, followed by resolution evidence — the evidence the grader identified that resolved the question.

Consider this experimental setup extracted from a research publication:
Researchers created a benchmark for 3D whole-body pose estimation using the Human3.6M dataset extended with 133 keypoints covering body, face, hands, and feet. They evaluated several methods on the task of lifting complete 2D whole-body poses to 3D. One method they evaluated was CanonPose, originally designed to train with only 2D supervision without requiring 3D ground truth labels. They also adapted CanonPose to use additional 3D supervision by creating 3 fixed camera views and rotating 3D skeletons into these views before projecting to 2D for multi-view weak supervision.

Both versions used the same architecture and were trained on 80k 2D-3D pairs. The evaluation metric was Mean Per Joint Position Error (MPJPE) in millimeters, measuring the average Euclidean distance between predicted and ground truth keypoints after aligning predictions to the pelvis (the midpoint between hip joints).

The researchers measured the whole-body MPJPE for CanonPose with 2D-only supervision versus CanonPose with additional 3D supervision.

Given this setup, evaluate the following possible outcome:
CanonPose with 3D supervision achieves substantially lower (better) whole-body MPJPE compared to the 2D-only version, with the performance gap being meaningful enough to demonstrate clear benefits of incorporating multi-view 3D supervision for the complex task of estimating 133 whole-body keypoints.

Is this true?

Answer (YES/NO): YES